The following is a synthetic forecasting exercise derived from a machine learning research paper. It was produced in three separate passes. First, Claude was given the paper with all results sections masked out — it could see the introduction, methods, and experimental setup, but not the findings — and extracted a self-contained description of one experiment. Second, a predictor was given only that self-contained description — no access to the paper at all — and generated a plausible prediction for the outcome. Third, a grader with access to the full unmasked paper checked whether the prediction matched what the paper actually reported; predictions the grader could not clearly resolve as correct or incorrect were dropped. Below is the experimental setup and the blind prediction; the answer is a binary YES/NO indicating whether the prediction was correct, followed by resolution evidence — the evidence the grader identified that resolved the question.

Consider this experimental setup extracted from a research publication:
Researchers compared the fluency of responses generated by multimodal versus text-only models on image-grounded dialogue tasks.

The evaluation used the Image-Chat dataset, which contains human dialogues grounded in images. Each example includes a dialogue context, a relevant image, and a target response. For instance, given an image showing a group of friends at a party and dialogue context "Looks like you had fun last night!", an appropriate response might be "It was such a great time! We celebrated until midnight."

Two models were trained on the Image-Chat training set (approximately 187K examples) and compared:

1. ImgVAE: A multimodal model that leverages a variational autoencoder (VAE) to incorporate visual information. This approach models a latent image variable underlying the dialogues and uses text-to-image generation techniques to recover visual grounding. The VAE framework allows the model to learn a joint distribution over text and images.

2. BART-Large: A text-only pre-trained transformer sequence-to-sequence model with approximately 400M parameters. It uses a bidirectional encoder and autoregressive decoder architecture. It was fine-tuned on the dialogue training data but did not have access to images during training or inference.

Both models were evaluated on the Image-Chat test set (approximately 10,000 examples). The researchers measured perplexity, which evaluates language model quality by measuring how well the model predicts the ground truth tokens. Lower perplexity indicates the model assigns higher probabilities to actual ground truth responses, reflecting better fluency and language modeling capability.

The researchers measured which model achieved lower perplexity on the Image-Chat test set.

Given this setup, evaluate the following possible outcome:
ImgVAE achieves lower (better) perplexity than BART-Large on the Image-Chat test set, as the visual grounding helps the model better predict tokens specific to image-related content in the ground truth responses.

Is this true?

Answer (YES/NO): NO